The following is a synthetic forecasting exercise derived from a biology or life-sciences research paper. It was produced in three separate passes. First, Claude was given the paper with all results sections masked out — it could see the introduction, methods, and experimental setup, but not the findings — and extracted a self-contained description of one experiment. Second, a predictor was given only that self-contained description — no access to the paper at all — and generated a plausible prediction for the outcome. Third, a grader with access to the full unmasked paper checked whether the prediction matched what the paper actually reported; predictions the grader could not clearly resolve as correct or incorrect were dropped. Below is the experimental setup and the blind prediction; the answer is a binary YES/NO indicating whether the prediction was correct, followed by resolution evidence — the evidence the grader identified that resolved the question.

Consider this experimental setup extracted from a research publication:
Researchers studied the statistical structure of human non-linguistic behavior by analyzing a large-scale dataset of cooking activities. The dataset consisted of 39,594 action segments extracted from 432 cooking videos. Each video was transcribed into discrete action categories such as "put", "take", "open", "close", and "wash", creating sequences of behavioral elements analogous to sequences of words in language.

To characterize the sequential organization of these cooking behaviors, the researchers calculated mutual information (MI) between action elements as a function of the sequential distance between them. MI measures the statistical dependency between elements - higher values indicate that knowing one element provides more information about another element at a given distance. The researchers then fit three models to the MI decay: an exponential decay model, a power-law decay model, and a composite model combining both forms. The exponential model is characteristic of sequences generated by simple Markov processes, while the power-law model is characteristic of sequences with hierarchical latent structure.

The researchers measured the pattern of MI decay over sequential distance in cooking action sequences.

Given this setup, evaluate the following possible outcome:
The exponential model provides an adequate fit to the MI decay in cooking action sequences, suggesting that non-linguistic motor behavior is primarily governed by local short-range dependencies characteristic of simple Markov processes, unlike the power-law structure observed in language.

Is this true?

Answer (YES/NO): NO